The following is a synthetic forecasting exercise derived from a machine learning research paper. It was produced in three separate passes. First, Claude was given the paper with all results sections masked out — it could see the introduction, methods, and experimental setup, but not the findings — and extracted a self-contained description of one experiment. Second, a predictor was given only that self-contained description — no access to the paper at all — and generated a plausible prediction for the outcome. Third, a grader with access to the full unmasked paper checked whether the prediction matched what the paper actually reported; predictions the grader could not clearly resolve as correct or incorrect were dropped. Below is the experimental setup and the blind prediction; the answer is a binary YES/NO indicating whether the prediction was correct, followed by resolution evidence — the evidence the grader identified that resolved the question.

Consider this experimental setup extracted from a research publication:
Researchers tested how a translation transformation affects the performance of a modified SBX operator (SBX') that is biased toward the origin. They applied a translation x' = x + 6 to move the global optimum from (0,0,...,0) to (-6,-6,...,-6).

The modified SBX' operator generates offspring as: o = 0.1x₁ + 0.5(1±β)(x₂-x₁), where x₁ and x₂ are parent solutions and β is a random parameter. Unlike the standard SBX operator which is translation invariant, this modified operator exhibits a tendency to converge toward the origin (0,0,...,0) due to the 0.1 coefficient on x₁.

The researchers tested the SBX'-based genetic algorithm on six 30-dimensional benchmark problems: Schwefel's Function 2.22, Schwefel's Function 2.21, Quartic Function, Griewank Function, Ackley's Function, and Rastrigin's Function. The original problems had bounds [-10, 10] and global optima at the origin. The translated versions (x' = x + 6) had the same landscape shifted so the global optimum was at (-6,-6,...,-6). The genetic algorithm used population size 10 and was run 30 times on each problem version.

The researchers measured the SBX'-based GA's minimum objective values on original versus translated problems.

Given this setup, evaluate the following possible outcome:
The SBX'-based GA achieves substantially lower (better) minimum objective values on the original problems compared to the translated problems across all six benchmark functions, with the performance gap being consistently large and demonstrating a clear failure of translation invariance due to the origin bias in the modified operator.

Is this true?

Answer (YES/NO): NO